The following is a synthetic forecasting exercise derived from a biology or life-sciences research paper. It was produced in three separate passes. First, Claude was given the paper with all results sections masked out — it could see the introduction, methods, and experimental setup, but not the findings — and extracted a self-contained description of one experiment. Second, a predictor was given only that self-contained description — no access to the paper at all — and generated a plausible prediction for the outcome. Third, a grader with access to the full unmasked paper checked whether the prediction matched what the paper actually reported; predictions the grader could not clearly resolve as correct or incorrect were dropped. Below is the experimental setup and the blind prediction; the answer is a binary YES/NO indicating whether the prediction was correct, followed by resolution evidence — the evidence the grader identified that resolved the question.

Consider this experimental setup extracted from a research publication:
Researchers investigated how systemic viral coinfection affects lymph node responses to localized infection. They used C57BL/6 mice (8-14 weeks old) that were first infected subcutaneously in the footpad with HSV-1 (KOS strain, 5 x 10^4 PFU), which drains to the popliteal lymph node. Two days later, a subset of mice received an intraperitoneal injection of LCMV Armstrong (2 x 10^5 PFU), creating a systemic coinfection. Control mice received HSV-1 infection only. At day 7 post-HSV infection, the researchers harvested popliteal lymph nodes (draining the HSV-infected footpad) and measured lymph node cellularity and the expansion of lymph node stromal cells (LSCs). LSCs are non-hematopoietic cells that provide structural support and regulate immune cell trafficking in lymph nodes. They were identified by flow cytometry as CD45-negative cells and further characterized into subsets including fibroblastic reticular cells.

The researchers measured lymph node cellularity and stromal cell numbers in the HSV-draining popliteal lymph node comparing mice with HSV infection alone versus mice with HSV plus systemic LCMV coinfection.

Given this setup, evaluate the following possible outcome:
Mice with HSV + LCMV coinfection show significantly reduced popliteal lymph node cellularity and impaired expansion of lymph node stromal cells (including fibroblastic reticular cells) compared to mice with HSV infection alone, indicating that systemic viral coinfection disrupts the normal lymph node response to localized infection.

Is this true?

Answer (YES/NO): YES